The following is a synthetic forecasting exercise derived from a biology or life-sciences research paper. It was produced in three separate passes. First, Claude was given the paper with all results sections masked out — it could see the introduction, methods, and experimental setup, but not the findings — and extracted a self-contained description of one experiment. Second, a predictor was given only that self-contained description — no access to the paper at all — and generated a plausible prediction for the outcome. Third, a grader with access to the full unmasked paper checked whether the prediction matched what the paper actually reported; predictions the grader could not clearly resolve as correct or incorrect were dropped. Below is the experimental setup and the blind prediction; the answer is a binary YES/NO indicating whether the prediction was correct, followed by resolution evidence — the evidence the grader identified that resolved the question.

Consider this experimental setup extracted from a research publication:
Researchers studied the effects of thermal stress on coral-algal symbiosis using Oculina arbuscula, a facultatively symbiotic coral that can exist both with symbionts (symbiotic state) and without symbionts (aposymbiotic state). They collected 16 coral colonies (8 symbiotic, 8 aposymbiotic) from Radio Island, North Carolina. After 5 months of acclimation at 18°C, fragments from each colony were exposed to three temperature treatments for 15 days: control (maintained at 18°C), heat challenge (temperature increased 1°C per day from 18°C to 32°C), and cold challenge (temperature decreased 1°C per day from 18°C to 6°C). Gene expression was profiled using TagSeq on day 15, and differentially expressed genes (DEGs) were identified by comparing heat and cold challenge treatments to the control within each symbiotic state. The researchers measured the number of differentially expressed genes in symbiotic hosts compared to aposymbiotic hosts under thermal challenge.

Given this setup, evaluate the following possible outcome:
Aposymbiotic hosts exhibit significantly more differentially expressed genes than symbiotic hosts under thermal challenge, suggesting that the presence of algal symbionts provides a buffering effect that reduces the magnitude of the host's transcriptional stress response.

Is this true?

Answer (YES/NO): NO